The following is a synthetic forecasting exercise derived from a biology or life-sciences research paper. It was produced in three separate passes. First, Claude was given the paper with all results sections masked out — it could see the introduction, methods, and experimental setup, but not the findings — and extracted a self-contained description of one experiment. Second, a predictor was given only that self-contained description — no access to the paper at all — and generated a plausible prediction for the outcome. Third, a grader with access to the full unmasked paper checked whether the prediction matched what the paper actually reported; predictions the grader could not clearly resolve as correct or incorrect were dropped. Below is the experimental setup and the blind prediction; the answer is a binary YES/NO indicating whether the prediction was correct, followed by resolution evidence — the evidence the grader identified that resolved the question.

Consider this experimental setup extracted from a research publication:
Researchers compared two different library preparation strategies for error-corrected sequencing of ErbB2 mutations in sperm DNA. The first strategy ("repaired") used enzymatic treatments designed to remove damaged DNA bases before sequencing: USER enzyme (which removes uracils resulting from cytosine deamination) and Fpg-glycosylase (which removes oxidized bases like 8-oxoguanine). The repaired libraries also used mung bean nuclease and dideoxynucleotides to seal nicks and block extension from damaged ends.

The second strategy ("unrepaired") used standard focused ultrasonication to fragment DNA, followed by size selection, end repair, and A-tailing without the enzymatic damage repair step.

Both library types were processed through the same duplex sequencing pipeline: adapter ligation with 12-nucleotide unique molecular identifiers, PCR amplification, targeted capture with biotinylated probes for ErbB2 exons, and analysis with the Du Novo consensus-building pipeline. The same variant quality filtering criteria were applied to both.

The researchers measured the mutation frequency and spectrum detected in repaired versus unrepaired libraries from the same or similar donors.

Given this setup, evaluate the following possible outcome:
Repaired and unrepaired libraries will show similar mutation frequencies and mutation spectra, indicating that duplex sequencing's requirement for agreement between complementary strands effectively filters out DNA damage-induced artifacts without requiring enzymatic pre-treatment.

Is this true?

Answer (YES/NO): NO